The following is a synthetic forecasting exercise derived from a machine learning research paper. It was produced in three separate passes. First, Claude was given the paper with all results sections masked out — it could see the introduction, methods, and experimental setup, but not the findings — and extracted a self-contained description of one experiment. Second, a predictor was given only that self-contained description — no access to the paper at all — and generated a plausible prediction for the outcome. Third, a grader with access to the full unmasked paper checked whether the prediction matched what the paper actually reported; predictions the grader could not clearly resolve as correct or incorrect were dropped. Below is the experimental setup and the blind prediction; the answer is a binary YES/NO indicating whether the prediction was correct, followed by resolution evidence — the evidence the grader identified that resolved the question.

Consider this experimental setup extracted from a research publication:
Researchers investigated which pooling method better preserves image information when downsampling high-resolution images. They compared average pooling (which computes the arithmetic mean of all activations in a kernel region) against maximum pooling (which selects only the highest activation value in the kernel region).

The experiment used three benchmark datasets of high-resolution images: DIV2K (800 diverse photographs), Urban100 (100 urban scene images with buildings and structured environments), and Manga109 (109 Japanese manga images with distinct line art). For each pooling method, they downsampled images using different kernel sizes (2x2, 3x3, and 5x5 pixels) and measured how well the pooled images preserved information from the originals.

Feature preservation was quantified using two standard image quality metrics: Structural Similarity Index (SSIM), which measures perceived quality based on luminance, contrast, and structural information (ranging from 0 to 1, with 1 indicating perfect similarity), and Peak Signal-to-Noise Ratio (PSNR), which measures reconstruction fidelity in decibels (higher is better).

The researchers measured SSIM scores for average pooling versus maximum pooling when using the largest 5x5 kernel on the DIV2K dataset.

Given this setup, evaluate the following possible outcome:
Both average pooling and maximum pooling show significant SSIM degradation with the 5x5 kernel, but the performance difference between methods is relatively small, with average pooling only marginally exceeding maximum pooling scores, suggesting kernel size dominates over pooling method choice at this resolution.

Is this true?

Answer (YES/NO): NO